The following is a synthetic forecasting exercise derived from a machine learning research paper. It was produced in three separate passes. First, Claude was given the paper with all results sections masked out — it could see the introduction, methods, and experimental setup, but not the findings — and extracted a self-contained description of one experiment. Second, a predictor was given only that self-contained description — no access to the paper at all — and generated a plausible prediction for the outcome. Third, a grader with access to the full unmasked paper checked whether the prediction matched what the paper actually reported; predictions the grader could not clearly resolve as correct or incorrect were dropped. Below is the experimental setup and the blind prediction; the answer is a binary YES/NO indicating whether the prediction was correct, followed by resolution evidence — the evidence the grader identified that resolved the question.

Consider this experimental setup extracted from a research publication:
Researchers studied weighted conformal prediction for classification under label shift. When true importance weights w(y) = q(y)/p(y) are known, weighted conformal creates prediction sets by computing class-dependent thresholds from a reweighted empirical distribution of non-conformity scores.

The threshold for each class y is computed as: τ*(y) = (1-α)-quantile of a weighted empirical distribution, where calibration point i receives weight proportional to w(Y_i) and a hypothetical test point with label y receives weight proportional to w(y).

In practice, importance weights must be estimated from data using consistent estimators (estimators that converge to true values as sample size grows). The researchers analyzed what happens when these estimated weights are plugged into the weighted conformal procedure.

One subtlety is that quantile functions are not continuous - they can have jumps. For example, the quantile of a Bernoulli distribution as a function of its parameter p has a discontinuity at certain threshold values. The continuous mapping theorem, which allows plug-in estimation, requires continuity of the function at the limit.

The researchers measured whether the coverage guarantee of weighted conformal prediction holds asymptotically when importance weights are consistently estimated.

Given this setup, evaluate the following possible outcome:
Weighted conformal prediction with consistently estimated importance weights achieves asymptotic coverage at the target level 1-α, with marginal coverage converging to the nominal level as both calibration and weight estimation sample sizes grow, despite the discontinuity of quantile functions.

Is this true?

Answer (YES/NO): NO